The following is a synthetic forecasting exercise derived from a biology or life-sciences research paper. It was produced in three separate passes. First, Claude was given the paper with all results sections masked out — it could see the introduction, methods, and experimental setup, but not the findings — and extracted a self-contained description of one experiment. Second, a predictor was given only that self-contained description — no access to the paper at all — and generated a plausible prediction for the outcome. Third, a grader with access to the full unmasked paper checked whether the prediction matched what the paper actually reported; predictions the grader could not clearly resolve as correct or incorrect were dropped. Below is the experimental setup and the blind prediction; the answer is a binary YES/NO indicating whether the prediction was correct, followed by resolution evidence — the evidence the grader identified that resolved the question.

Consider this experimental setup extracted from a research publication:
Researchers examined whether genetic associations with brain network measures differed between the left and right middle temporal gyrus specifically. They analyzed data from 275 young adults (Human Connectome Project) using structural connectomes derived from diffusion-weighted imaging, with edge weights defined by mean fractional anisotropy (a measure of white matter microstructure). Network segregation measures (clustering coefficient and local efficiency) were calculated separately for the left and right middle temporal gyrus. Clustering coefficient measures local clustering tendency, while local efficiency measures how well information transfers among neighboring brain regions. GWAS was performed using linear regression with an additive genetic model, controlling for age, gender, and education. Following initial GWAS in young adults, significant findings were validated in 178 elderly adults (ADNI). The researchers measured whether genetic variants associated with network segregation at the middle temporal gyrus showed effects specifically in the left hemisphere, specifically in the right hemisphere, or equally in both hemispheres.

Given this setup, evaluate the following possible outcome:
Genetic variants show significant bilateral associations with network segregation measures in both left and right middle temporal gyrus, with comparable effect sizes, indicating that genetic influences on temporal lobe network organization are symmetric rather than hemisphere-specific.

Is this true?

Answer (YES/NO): NO